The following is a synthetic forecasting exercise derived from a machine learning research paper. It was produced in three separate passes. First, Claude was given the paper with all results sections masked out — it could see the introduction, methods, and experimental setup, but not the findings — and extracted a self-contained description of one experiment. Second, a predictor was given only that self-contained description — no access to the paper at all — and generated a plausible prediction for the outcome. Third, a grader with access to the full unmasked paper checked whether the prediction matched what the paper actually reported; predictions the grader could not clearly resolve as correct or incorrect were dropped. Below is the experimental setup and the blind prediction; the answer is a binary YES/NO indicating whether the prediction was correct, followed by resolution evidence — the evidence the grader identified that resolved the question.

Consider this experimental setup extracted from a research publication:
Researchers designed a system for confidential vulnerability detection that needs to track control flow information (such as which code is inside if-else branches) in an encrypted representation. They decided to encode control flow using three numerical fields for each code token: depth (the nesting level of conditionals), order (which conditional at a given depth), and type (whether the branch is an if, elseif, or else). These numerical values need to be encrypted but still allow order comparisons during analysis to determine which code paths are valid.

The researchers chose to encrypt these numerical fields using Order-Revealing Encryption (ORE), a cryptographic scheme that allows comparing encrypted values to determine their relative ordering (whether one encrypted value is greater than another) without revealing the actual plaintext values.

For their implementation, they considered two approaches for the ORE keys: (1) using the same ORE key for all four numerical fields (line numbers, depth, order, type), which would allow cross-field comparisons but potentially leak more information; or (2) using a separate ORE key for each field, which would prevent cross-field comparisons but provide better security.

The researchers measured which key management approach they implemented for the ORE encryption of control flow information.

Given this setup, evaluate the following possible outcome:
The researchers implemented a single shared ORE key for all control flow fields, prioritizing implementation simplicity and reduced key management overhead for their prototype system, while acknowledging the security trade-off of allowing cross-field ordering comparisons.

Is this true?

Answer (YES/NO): NO